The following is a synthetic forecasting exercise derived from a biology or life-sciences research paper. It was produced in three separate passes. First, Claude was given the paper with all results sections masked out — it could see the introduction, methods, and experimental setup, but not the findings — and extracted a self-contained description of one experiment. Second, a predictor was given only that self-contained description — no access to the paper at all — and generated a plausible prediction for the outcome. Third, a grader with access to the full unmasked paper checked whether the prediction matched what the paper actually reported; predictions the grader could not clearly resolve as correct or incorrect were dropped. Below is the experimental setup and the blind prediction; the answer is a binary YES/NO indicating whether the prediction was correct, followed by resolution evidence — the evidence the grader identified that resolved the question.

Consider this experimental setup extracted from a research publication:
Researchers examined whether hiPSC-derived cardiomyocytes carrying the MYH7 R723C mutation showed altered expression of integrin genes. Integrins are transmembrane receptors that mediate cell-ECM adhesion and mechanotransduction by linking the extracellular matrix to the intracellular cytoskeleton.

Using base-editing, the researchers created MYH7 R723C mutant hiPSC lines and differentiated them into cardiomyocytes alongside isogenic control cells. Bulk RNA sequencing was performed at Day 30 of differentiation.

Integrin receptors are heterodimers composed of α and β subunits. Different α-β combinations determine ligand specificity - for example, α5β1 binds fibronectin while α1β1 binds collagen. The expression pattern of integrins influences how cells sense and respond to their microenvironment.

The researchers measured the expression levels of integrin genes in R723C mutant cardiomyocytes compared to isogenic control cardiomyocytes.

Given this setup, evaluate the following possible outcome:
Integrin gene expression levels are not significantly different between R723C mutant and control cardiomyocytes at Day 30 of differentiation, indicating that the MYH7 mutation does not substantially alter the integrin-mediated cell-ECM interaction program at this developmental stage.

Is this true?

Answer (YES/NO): NO